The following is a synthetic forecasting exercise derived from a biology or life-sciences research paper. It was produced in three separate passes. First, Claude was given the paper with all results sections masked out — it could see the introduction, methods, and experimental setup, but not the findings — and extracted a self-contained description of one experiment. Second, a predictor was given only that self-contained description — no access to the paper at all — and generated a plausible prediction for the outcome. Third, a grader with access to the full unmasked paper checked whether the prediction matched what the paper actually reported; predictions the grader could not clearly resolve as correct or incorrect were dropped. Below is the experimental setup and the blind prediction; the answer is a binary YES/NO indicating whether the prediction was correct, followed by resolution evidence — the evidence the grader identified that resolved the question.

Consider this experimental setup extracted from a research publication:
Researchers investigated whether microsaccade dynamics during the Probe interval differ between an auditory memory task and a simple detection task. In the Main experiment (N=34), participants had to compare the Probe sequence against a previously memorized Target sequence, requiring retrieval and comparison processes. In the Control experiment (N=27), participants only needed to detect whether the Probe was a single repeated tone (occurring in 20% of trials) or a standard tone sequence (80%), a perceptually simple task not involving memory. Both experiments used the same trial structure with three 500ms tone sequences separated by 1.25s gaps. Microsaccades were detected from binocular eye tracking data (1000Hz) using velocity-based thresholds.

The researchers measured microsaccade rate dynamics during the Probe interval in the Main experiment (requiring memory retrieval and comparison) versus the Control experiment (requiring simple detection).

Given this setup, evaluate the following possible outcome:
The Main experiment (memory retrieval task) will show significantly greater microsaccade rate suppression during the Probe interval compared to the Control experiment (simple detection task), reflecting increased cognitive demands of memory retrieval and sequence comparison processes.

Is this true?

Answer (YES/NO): YES